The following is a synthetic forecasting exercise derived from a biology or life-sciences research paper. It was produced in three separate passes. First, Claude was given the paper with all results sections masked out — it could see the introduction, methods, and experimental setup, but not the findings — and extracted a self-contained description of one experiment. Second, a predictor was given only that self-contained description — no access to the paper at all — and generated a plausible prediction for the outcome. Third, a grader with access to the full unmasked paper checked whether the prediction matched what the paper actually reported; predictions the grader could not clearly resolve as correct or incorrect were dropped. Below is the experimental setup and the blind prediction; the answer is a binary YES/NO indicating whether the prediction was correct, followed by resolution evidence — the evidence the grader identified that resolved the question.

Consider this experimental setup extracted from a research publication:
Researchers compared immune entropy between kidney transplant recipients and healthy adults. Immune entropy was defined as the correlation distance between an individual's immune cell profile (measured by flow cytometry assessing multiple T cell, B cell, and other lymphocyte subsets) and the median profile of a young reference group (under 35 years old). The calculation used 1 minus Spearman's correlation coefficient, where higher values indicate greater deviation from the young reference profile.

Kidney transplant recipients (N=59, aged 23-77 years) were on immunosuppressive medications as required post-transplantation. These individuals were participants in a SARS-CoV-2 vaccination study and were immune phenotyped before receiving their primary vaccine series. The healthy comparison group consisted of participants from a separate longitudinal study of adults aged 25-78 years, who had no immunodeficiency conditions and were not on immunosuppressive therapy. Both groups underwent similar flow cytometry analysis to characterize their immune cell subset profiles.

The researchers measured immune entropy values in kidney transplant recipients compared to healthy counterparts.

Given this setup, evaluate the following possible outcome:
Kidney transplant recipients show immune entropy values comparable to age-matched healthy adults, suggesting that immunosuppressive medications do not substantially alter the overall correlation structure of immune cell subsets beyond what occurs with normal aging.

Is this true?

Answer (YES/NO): NO